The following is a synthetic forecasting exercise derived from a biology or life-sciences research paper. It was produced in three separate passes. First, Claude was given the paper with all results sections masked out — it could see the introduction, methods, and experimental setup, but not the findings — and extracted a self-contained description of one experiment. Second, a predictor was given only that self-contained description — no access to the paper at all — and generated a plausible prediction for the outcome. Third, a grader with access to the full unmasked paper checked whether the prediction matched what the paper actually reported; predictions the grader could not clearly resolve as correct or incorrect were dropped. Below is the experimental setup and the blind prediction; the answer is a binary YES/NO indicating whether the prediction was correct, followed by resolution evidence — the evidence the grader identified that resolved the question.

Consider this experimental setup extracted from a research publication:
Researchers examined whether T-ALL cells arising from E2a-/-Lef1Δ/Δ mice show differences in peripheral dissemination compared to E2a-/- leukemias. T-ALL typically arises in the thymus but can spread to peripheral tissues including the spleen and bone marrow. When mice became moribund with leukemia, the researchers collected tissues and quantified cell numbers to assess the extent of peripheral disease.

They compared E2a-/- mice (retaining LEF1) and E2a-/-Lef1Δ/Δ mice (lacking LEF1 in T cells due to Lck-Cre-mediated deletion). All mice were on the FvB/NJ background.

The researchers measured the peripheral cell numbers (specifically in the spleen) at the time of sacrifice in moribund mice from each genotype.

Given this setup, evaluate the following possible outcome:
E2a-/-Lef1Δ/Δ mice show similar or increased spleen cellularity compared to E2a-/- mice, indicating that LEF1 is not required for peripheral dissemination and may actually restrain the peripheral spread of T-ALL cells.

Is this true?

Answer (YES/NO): YES